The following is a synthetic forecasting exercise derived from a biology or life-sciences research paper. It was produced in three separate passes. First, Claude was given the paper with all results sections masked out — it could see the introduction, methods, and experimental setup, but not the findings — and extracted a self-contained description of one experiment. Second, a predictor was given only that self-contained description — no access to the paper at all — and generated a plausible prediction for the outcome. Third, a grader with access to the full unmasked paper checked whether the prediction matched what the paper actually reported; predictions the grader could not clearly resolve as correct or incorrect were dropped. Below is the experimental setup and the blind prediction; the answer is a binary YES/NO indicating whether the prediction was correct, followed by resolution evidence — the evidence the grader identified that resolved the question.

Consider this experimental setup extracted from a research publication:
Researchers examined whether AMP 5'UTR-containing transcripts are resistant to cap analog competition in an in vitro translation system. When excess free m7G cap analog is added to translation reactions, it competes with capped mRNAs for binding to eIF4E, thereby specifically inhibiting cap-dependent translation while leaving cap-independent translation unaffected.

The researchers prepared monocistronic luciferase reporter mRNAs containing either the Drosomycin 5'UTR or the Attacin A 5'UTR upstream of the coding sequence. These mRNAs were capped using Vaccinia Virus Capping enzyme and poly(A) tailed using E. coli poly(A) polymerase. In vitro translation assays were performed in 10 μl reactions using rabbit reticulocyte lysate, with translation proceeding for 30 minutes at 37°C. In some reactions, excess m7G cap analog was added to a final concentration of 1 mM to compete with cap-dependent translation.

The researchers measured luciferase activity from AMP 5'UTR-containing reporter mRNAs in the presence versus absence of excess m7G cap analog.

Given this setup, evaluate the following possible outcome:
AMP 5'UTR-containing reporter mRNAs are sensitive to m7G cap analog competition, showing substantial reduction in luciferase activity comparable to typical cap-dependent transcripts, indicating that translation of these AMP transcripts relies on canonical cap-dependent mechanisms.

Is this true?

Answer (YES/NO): NO